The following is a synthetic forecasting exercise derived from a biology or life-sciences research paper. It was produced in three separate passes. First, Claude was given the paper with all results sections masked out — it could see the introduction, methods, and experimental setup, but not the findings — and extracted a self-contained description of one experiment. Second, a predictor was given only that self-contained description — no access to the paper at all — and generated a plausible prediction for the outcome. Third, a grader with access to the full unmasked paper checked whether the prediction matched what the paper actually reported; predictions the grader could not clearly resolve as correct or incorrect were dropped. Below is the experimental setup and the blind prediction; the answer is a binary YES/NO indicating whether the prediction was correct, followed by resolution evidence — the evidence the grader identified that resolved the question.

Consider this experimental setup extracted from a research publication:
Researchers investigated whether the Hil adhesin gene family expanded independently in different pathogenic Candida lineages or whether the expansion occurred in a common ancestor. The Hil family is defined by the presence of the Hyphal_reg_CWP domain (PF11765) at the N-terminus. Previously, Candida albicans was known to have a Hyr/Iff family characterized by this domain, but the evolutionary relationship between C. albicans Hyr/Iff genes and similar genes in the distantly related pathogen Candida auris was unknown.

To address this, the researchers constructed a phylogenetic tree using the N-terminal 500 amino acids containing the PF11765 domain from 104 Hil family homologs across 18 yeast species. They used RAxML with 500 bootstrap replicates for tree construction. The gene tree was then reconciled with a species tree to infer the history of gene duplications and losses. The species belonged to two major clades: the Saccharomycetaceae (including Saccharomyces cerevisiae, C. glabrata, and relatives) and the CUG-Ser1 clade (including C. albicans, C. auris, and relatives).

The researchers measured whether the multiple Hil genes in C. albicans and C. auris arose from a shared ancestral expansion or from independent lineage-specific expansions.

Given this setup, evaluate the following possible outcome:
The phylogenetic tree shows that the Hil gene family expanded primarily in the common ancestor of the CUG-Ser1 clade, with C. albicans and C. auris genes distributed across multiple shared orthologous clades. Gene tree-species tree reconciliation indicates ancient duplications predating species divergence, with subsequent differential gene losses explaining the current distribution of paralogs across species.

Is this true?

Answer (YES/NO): NO